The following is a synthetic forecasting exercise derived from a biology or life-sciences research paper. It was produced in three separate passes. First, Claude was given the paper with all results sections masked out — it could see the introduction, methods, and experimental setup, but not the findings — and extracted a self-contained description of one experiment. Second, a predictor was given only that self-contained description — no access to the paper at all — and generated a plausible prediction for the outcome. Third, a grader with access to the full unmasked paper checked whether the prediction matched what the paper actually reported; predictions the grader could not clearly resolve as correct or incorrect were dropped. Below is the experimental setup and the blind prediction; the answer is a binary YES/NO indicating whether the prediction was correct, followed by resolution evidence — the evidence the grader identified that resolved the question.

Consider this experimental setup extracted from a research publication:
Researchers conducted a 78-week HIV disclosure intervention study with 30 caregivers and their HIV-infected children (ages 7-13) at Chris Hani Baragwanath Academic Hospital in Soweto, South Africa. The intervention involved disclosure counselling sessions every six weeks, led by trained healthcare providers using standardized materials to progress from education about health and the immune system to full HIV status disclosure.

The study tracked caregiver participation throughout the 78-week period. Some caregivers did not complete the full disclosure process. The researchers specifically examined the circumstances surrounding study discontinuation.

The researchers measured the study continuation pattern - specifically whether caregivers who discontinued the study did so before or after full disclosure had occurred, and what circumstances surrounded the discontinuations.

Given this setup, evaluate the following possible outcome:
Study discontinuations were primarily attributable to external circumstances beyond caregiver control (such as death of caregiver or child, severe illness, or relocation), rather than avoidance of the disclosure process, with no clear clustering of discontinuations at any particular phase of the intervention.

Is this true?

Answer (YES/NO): NO